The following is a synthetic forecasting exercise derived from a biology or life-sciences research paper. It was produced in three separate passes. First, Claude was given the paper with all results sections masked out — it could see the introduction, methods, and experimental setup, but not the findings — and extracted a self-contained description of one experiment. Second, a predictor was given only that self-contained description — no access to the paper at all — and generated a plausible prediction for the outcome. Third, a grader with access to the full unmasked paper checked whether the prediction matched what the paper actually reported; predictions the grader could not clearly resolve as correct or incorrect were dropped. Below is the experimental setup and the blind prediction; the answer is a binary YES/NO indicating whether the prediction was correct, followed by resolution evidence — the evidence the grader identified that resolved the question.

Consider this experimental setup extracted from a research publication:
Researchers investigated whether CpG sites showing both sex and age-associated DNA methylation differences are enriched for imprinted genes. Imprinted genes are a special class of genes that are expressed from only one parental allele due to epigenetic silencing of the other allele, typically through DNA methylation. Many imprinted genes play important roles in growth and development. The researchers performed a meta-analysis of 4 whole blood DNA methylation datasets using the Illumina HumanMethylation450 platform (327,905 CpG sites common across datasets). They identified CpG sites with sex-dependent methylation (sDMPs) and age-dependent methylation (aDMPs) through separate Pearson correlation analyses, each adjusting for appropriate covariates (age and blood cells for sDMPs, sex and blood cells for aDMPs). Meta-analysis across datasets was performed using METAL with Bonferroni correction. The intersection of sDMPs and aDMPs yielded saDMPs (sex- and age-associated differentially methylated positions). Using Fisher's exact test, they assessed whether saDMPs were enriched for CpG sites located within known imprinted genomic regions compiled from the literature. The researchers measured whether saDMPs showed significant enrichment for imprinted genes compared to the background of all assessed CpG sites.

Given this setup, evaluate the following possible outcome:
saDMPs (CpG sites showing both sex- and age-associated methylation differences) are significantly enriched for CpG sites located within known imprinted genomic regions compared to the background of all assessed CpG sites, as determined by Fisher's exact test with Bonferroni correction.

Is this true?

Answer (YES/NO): NO